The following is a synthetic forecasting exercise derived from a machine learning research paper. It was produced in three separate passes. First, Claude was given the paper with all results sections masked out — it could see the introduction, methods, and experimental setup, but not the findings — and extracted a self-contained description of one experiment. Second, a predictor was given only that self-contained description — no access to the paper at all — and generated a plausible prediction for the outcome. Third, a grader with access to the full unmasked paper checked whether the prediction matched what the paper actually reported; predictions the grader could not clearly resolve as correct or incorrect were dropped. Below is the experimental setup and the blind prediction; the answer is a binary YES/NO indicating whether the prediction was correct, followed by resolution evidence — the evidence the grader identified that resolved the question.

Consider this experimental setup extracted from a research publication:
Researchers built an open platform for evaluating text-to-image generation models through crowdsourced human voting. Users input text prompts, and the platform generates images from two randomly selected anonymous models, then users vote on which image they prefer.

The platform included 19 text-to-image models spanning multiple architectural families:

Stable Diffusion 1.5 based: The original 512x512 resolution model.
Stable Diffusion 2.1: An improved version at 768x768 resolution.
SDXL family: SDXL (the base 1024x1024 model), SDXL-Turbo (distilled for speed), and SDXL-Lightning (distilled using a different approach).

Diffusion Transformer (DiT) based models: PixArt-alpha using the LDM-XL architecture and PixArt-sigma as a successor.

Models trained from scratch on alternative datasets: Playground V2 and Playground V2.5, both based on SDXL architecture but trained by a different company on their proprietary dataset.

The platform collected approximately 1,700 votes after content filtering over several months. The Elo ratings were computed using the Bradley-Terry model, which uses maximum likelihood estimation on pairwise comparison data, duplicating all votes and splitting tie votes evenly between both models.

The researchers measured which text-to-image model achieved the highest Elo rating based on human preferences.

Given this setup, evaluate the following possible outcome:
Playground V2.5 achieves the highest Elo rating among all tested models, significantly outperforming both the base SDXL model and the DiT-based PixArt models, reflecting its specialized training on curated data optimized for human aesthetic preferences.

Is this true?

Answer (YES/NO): YES